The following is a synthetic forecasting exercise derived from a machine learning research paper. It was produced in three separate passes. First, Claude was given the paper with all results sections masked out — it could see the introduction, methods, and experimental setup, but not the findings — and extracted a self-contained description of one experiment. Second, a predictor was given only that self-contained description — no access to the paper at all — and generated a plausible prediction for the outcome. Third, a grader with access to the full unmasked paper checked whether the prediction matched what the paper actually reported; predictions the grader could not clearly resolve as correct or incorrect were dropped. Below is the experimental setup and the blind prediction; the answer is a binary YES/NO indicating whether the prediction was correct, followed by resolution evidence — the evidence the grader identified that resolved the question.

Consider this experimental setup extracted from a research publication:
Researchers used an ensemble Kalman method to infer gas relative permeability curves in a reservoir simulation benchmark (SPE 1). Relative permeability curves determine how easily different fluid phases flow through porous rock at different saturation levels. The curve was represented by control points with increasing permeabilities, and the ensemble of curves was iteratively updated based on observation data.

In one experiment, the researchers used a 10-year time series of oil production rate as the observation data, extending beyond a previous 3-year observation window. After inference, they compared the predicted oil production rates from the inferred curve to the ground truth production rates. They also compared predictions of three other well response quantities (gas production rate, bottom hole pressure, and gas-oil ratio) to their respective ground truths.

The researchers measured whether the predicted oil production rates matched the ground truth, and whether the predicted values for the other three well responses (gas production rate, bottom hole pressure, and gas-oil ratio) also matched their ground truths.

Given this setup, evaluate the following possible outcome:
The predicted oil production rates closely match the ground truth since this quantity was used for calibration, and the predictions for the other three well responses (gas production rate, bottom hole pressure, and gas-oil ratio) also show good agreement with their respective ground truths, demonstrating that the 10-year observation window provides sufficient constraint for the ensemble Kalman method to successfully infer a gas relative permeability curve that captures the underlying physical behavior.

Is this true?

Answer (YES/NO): NO